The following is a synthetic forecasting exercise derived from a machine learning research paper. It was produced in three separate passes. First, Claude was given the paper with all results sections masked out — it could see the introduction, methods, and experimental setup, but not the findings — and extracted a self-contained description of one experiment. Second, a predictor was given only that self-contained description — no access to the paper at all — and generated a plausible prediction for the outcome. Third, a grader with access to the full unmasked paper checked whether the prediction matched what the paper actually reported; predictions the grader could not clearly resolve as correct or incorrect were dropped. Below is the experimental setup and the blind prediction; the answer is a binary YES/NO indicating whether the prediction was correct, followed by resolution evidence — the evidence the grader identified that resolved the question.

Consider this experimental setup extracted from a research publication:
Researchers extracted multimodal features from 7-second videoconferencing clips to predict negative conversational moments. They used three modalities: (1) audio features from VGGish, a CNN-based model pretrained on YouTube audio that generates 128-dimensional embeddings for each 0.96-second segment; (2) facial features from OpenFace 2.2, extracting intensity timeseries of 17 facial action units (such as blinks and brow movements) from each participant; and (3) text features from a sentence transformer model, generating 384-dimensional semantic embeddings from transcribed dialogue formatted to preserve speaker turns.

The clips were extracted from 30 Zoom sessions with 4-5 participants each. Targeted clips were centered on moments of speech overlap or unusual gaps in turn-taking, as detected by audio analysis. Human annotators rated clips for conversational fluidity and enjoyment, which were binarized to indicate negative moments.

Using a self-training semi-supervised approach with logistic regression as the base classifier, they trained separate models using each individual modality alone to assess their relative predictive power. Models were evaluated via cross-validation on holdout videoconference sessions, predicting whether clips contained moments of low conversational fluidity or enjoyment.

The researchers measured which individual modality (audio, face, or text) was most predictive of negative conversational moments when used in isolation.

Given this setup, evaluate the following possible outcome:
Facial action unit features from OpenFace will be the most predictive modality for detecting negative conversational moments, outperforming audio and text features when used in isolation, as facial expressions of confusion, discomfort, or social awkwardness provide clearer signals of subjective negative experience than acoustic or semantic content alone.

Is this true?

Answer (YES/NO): NO